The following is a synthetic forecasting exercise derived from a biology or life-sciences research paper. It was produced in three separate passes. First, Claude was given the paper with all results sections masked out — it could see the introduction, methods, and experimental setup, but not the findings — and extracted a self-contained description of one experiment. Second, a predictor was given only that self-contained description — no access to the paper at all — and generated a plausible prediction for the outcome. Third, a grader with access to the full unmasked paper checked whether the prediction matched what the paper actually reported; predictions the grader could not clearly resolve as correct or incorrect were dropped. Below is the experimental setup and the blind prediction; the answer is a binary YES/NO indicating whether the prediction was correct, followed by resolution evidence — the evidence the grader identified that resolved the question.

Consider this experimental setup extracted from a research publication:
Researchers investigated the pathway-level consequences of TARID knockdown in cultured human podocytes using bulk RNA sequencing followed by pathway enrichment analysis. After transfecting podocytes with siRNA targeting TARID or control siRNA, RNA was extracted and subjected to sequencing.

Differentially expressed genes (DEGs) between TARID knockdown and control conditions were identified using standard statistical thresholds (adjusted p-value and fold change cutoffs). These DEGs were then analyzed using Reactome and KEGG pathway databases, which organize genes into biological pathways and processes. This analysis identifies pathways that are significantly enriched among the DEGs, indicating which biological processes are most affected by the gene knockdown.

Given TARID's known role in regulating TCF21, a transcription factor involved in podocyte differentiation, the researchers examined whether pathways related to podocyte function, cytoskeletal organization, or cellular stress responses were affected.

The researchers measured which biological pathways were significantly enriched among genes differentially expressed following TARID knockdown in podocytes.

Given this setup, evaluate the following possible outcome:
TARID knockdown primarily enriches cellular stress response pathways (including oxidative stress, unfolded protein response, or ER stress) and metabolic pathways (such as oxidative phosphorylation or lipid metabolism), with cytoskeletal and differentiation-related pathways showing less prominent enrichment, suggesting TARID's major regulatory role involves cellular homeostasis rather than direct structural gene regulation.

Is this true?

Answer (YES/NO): NO